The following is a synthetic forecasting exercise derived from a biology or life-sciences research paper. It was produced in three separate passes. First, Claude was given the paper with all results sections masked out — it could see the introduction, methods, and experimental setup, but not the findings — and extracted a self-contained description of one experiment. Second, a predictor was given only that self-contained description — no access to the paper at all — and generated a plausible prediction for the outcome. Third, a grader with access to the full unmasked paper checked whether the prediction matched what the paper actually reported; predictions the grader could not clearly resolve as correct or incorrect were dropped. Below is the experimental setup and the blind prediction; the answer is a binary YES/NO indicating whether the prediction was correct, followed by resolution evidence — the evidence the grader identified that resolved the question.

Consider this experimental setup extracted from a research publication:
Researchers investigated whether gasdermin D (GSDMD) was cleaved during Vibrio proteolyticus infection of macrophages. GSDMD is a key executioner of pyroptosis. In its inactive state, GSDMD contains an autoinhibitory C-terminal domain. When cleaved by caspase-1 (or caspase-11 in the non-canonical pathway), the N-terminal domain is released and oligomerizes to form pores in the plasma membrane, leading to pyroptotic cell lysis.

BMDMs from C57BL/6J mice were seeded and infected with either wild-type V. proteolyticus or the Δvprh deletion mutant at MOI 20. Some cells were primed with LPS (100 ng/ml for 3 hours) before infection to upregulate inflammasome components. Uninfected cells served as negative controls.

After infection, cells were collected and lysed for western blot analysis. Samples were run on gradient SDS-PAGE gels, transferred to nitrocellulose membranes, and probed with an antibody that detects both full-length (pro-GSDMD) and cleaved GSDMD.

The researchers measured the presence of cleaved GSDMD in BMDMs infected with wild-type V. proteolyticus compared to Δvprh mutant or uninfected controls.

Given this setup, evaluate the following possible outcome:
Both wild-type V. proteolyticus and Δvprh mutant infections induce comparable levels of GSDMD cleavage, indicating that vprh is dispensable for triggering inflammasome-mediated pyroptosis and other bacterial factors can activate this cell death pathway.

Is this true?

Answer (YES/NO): NO